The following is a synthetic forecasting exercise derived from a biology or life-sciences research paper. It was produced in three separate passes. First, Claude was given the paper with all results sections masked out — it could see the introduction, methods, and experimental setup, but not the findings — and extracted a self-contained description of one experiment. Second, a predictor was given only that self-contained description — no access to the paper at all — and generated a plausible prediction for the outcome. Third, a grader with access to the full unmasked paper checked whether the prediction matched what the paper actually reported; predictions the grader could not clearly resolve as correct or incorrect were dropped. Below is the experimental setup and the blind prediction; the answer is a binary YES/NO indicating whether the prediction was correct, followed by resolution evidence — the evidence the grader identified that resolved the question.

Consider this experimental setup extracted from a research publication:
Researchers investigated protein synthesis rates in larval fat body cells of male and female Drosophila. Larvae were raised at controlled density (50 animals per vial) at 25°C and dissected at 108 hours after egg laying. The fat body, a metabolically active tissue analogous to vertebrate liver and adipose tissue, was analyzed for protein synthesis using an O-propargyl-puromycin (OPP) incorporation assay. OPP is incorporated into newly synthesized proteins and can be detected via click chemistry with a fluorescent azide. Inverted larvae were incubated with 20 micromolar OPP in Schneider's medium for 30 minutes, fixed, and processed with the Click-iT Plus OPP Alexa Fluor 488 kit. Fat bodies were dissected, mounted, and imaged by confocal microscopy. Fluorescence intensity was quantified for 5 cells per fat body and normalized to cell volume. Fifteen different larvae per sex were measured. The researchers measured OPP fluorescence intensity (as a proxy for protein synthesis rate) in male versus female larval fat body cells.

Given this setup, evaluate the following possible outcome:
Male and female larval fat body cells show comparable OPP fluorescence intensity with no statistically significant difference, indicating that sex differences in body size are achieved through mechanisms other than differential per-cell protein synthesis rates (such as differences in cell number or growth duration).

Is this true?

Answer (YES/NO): NO